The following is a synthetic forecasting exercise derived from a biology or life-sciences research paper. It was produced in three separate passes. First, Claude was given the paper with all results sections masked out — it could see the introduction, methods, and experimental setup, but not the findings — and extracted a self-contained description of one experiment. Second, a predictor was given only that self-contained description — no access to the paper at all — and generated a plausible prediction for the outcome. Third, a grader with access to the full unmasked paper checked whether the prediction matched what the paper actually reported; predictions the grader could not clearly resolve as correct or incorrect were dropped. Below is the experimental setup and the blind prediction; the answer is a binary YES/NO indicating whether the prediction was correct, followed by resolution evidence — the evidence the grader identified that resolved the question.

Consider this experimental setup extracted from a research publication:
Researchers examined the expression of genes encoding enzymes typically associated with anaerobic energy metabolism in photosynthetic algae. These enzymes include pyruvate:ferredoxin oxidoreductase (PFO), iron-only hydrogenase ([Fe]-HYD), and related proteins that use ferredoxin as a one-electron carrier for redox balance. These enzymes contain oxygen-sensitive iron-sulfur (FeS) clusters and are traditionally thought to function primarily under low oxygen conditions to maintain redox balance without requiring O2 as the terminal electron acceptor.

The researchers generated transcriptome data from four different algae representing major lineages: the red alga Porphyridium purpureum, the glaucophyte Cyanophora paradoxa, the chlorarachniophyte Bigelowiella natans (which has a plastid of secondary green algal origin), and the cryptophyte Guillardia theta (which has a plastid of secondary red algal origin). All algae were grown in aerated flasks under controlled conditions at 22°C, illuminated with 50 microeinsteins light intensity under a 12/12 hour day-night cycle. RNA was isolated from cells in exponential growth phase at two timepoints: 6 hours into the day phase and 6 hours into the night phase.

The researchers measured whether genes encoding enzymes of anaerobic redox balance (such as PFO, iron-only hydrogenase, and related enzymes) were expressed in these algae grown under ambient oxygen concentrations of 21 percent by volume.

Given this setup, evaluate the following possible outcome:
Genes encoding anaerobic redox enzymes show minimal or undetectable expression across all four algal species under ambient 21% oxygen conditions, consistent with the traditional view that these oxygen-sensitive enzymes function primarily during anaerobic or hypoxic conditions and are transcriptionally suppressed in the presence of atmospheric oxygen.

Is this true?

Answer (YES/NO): NO